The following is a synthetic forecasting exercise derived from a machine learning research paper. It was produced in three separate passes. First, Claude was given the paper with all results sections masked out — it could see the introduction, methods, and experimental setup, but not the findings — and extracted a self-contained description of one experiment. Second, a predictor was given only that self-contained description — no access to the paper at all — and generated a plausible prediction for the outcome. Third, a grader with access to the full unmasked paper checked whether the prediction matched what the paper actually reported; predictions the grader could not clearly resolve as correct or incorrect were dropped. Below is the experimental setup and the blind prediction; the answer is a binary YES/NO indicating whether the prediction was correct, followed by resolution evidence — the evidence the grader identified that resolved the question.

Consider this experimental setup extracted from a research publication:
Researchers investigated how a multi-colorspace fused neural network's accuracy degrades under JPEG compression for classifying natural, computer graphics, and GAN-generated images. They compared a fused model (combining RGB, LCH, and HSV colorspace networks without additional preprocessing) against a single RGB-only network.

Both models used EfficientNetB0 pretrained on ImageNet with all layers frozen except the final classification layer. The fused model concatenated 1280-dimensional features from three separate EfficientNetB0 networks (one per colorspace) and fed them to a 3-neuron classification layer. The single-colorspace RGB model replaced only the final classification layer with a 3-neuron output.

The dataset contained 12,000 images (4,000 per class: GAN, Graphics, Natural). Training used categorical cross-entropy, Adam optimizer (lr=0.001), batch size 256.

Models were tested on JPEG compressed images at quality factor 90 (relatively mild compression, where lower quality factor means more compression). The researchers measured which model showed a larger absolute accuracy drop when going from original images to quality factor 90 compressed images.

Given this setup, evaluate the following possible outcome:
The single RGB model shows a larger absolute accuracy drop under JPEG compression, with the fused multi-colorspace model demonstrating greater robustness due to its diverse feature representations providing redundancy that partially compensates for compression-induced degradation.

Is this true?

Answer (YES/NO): NO